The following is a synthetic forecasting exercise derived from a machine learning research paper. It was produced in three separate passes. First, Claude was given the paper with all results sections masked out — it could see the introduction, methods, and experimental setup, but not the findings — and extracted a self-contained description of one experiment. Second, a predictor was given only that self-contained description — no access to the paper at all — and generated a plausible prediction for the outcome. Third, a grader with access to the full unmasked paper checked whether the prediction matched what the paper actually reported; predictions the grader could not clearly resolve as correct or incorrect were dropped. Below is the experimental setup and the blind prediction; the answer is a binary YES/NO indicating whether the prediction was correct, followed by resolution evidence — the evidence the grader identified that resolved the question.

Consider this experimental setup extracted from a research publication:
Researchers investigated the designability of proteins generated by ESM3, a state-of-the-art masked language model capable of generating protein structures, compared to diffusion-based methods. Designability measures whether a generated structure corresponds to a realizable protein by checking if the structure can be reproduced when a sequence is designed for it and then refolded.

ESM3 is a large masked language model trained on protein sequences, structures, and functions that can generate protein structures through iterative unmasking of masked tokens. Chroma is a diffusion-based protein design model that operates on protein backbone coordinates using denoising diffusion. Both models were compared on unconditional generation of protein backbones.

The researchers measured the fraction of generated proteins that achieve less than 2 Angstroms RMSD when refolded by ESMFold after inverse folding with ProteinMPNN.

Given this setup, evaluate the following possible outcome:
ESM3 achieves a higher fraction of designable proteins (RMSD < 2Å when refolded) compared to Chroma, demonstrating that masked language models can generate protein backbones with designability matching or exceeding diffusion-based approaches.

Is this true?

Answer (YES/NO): NO